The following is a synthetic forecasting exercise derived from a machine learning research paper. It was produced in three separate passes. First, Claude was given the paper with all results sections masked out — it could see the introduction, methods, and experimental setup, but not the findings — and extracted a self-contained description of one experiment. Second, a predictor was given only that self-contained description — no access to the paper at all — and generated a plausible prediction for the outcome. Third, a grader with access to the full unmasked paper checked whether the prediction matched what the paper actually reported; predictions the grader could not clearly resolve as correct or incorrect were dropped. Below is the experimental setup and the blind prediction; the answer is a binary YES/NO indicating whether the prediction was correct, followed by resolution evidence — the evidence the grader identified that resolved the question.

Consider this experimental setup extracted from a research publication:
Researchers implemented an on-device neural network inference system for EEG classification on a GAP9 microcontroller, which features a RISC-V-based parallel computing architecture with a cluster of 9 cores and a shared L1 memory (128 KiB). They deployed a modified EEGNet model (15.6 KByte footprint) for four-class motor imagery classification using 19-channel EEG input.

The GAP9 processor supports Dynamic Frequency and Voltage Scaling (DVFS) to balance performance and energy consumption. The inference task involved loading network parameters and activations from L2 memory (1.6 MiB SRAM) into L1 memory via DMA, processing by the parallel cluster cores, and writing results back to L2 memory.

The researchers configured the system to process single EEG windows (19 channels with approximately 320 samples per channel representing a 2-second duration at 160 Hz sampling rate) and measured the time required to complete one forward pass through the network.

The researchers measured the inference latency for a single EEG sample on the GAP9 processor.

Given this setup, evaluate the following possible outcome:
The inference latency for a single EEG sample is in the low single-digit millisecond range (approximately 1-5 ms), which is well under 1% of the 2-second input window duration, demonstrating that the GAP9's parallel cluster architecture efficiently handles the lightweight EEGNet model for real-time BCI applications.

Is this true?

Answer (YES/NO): NO